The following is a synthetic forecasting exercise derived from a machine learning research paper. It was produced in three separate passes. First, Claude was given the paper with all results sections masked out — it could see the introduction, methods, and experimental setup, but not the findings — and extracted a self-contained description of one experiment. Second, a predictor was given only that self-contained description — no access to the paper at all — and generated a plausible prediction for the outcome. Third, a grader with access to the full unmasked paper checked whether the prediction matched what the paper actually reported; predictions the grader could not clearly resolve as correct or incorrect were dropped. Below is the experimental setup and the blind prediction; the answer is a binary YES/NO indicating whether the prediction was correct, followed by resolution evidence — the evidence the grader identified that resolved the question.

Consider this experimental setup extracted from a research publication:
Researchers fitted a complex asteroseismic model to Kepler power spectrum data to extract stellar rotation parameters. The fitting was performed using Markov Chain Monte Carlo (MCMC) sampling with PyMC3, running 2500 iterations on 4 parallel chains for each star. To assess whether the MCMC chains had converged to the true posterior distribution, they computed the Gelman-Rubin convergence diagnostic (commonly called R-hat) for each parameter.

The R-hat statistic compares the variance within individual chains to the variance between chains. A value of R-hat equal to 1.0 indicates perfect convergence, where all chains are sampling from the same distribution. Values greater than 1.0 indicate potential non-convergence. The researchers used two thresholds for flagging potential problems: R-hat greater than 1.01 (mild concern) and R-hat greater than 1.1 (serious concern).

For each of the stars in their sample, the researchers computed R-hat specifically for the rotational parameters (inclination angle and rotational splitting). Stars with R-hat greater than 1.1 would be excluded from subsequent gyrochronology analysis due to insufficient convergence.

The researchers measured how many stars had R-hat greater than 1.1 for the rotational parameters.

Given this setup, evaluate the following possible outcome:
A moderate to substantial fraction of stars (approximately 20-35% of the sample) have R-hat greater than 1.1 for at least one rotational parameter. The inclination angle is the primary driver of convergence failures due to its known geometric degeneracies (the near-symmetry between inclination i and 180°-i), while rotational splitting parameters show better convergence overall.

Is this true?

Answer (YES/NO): NO